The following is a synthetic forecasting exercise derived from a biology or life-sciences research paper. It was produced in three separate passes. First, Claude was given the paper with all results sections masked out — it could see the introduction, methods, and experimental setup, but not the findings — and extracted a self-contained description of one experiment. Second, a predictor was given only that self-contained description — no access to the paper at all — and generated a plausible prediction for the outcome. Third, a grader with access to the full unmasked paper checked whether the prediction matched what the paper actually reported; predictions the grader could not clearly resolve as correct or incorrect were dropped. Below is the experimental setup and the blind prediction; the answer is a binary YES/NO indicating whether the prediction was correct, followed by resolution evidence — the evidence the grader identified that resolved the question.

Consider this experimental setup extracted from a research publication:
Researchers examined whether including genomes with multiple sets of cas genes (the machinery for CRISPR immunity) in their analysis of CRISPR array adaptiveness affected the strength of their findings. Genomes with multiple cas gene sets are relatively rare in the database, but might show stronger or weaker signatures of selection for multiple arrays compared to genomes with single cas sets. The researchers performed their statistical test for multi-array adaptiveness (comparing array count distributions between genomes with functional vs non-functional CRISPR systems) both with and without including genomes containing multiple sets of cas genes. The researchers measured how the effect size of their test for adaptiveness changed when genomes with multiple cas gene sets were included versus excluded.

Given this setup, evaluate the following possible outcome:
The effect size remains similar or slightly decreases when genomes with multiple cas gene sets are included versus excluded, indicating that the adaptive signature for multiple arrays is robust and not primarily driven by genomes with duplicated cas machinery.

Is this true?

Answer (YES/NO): NO